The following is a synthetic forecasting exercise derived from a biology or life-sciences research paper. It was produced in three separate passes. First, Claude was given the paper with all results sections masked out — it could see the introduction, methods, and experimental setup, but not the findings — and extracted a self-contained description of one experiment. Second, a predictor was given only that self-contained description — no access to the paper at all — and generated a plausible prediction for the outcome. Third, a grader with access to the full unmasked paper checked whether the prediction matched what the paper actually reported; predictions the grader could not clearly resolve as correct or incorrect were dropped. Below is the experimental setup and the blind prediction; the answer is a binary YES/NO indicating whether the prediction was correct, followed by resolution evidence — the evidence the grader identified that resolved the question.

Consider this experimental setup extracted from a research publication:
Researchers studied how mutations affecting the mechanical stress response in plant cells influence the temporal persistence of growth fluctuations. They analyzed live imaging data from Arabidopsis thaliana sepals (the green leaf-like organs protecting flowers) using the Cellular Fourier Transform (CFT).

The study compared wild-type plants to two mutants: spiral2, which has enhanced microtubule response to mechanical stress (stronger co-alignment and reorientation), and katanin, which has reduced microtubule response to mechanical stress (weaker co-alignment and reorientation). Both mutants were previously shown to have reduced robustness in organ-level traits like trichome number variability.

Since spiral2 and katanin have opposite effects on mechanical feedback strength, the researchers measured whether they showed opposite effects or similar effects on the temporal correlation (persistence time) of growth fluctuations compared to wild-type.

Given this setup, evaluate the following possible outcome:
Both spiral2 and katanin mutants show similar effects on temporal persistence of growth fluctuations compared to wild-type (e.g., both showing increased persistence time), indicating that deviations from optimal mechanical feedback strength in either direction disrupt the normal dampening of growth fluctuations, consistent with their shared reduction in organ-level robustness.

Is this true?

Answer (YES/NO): NO